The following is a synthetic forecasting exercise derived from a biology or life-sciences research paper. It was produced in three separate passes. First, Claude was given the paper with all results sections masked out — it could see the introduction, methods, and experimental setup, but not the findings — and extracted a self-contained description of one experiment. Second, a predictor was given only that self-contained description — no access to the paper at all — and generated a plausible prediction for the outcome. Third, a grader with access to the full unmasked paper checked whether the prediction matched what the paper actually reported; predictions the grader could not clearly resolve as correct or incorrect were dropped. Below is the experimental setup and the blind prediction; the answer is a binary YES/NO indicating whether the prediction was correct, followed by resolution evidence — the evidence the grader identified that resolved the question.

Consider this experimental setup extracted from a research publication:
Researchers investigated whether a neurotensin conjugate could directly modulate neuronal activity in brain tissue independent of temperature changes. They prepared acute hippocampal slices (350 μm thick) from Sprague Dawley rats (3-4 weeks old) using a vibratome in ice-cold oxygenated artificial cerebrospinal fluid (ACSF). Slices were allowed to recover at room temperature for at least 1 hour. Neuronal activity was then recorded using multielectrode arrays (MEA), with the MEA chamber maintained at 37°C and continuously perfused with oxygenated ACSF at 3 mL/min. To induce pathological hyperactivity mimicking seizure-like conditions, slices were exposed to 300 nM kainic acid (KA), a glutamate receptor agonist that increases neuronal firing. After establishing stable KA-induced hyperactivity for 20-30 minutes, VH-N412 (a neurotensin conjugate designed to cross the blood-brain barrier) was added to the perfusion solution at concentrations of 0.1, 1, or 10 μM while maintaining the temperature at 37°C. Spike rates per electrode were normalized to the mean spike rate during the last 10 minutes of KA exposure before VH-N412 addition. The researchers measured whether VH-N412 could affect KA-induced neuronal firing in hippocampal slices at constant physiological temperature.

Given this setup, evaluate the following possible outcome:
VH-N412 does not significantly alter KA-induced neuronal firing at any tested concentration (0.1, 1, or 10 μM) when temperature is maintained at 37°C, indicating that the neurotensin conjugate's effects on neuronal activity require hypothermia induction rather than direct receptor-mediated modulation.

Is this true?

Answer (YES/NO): YES